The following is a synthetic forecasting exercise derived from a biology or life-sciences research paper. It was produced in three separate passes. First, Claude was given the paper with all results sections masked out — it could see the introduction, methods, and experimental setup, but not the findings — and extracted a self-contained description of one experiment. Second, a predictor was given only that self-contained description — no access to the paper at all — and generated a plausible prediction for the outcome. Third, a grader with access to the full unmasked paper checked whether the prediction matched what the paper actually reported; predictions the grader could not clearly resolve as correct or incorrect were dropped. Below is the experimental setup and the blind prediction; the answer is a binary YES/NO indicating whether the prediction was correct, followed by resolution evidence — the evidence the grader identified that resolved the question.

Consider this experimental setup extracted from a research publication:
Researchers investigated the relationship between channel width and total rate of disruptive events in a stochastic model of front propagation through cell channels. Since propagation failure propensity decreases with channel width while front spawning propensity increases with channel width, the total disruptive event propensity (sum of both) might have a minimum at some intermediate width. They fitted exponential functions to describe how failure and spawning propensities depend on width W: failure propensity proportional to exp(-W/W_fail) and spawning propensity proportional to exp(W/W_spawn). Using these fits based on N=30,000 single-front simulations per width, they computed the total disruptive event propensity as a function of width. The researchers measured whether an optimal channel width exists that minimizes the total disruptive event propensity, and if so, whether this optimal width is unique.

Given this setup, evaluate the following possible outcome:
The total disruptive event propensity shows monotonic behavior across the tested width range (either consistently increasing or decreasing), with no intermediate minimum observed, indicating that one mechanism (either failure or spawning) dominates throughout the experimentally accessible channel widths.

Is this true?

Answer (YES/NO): NO